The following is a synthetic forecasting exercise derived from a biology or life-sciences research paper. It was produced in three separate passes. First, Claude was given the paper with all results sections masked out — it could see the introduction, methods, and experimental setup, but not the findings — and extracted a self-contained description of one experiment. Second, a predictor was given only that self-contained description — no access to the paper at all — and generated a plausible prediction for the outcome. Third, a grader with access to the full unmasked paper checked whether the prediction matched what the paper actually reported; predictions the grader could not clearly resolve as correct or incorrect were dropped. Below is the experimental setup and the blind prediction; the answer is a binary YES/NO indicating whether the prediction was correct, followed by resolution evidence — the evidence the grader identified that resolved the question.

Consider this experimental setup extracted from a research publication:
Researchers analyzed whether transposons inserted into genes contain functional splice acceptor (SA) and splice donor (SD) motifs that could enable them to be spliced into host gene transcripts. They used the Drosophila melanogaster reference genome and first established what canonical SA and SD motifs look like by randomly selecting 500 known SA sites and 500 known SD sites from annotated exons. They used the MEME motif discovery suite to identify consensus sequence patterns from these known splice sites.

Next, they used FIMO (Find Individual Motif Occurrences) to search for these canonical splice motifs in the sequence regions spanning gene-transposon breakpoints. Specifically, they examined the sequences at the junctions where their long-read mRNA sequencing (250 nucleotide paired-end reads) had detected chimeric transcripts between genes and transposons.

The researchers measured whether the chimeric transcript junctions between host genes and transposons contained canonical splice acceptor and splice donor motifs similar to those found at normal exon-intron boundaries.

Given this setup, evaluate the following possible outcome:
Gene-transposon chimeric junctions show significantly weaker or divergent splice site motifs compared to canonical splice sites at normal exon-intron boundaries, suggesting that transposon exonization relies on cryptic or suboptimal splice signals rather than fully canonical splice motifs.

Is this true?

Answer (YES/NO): NO